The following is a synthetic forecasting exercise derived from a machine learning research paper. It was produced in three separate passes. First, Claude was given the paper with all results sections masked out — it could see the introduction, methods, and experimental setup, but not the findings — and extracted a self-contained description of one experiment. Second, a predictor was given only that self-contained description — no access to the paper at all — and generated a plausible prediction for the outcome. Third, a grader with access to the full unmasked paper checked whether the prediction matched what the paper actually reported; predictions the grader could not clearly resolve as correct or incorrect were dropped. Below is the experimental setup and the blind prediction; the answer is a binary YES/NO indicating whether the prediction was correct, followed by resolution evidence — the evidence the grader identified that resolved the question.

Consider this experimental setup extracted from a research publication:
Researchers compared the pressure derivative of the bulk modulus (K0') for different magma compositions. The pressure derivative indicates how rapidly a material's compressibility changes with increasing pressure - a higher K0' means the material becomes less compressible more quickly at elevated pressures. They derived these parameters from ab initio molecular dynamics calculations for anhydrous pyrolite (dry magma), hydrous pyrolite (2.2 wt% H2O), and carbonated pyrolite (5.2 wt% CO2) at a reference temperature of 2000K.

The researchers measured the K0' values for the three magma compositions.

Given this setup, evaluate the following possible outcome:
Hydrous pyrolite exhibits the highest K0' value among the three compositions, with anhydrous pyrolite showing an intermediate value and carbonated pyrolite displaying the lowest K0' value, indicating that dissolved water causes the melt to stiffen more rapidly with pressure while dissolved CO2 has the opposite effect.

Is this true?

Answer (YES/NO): NO